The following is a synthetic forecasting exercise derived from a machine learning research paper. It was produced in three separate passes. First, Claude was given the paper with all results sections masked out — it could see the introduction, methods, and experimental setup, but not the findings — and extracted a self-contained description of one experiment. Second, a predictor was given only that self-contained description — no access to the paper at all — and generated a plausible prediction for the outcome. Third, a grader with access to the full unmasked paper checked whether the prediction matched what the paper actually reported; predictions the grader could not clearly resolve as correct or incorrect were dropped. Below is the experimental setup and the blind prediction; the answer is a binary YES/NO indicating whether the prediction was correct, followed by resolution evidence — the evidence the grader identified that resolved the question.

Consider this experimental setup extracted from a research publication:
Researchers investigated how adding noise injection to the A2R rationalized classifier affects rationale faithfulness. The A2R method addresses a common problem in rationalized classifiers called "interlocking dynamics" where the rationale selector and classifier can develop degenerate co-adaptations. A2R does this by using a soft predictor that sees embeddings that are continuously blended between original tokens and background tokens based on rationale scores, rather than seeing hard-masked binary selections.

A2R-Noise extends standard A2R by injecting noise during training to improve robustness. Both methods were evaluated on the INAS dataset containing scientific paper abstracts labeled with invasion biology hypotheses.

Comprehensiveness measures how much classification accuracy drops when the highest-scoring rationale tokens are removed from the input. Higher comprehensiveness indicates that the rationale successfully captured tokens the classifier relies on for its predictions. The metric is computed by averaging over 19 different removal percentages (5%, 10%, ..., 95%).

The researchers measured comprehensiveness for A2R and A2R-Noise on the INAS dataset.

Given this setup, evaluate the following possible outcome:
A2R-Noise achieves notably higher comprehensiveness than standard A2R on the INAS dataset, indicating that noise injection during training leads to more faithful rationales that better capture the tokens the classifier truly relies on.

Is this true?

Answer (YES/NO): YES